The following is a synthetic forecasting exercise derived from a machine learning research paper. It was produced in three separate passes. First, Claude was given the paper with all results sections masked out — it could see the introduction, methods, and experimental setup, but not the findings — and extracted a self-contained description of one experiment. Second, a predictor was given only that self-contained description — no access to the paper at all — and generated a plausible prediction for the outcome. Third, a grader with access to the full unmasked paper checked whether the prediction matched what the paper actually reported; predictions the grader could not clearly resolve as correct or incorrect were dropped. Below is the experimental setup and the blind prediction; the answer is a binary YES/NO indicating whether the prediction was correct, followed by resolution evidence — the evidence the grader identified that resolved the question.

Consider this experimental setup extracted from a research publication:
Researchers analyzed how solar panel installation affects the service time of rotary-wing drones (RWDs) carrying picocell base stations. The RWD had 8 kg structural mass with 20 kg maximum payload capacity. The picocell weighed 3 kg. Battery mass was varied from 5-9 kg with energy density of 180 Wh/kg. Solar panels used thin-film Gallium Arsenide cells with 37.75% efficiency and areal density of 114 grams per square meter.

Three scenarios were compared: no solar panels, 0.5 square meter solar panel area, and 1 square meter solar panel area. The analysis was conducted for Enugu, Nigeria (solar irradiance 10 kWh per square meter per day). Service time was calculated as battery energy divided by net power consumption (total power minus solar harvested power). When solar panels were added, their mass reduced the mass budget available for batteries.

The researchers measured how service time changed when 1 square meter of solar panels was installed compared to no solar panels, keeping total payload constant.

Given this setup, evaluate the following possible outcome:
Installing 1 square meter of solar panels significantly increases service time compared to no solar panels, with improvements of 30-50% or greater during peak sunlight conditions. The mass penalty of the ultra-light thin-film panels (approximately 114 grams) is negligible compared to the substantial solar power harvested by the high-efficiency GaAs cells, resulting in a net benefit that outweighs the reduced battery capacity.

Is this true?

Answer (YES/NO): NO